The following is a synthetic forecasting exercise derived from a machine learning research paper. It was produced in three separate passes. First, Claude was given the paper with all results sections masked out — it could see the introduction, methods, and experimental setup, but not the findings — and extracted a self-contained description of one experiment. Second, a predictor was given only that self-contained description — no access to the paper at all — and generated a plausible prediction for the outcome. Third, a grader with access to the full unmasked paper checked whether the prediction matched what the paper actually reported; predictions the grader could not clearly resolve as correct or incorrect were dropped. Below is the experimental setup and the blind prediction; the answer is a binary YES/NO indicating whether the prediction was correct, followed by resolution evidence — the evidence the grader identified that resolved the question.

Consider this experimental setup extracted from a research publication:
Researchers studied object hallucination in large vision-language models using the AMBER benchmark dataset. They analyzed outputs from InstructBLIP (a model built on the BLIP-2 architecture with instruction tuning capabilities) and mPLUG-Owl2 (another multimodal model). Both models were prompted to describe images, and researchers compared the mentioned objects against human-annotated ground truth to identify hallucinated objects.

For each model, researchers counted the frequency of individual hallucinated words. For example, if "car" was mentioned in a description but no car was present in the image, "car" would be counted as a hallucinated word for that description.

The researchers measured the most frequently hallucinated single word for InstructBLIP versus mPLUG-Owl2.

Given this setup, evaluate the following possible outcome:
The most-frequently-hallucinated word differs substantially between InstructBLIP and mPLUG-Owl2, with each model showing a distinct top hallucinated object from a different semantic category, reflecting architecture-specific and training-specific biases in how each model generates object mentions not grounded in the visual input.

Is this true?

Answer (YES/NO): NO